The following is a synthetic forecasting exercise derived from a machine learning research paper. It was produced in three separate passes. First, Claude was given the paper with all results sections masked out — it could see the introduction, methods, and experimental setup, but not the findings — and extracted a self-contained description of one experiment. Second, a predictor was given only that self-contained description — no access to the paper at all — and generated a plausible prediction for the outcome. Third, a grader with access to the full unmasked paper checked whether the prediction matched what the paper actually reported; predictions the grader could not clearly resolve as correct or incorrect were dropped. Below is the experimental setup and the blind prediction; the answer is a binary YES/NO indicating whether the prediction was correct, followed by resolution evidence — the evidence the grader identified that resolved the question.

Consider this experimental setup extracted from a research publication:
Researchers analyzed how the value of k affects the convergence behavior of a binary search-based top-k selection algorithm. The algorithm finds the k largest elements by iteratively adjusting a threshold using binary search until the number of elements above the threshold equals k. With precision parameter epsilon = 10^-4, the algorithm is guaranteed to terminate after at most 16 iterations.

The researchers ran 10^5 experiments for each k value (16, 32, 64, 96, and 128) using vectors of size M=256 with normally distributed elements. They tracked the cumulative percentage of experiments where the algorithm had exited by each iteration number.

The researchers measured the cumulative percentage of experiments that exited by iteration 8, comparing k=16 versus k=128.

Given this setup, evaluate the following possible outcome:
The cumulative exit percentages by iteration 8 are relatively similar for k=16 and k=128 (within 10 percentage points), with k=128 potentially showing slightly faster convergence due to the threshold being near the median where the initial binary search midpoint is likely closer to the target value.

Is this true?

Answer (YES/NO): NO